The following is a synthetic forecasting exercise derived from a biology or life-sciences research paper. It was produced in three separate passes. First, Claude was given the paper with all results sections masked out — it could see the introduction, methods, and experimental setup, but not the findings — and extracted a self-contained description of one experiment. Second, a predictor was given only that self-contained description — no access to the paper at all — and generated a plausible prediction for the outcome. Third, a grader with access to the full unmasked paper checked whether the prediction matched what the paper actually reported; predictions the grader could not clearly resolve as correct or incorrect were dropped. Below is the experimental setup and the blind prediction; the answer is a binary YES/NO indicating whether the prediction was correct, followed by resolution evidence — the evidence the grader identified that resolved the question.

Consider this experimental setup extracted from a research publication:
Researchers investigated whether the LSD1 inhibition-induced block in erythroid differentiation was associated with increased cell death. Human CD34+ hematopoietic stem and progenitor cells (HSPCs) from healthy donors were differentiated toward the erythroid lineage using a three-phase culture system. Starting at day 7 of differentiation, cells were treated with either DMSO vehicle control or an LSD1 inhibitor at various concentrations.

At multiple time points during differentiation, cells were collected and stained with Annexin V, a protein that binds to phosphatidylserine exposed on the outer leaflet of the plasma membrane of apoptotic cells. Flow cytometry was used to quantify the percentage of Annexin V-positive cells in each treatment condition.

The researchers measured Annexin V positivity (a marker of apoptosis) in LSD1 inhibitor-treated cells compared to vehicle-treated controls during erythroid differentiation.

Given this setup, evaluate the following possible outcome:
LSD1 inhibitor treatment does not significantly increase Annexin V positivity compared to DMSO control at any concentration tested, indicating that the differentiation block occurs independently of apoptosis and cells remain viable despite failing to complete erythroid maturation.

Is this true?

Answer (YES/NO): YES